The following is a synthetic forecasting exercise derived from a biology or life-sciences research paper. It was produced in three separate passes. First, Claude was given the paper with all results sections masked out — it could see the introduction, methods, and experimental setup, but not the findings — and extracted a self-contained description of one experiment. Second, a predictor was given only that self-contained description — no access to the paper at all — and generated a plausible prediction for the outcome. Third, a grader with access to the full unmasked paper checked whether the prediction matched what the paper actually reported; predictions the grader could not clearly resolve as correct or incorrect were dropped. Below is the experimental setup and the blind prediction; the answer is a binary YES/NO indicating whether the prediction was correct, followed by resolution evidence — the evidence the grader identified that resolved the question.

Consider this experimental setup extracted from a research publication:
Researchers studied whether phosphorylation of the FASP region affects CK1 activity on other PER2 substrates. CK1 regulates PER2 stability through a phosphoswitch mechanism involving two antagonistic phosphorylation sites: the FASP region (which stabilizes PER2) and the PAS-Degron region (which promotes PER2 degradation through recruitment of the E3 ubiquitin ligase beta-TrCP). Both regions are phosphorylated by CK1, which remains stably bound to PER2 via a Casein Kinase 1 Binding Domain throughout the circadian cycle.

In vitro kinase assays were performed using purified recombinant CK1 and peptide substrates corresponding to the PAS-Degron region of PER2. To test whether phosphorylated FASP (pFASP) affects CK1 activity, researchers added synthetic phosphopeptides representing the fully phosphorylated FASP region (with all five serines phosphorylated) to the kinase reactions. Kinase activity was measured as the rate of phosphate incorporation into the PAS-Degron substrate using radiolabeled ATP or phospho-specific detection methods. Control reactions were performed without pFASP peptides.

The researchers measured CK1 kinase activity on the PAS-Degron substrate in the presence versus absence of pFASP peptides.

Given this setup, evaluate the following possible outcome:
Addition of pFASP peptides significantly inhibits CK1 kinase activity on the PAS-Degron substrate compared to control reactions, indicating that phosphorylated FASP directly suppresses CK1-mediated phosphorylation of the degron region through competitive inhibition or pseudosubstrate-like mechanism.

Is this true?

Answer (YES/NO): YES